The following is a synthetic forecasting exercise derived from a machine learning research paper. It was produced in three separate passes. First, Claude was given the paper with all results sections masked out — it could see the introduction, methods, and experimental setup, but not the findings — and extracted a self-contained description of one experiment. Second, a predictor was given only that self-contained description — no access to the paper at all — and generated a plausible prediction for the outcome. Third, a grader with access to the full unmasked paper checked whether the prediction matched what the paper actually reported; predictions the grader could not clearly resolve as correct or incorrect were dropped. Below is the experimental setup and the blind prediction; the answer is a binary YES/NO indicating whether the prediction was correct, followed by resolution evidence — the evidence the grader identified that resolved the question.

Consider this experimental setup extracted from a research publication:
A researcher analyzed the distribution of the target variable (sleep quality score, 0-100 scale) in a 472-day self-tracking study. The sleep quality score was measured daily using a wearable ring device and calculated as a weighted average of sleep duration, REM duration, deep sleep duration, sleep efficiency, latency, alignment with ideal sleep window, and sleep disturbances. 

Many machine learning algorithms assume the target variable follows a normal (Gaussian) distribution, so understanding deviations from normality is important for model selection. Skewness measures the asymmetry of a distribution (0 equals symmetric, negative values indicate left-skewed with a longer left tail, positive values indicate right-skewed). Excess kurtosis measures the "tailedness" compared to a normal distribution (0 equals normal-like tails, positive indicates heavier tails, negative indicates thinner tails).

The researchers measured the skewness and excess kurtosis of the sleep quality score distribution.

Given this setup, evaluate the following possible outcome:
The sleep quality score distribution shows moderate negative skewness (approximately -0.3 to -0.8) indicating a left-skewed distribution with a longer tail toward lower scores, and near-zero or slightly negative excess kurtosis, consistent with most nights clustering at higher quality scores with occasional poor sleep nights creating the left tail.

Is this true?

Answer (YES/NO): NO